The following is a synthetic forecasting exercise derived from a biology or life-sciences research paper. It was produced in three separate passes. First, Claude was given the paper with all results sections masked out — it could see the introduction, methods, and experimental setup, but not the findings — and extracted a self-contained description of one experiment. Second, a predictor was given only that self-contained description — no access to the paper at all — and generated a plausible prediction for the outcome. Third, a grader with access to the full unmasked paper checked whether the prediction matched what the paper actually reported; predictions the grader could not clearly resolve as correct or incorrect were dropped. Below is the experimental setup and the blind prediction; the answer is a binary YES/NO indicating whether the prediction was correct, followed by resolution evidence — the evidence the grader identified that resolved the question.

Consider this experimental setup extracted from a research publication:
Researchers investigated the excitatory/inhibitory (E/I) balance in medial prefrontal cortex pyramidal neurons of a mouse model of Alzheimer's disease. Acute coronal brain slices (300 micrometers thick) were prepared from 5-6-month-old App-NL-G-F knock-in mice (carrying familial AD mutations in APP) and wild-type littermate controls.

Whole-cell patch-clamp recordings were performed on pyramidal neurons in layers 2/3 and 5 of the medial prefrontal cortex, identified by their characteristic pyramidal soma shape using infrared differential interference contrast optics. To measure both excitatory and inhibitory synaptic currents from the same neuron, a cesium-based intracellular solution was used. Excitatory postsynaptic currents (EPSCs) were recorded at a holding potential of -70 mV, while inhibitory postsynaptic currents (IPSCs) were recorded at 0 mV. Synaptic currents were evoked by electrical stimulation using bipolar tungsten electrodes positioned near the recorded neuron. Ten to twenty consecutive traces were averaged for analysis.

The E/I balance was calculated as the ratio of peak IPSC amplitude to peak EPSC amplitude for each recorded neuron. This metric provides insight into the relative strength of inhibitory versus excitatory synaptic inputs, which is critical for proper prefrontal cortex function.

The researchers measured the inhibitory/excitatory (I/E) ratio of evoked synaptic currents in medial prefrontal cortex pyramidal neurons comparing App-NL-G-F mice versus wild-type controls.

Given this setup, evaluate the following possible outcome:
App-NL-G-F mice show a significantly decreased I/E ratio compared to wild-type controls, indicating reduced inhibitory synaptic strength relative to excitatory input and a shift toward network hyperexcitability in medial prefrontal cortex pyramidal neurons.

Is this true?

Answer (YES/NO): NO